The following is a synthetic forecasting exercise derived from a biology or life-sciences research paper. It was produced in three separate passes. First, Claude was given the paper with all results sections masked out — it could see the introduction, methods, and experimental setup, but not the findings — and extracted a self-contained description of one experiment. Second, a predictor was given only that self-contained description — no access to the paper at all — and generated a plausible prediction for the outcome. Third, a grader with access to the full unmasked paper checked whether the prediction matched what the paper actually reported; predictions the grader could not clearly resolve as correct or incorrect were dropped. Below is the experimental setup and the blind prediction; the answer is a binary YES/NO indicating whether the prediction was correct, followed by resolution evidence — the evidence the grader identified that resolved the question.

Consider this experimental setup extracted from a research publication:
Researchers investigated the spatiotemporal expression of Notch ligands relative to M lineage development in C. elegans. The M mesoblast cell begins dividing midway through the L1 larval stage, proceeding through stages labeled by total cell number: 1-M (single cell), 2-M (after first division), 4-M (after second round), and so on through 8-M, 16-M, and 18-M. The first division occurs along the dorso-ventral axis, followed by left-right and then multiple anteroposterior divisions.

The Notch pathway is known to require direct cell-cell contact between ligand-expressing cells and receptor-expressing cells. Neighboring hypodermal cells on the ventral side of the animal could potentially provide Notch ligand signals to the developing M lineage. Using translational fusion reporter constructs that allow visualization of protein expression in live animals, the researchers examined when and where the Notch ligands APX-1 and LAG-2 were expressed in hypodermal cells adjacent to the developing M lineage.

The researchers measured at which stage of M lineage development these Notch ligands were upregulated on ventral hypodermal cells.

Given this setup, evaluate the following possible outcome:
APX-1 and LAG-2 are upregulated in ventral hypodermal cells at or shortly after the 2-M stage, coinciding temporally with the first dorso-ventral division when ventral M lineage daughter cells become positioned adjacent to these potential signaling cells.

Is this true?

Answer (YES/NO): NO